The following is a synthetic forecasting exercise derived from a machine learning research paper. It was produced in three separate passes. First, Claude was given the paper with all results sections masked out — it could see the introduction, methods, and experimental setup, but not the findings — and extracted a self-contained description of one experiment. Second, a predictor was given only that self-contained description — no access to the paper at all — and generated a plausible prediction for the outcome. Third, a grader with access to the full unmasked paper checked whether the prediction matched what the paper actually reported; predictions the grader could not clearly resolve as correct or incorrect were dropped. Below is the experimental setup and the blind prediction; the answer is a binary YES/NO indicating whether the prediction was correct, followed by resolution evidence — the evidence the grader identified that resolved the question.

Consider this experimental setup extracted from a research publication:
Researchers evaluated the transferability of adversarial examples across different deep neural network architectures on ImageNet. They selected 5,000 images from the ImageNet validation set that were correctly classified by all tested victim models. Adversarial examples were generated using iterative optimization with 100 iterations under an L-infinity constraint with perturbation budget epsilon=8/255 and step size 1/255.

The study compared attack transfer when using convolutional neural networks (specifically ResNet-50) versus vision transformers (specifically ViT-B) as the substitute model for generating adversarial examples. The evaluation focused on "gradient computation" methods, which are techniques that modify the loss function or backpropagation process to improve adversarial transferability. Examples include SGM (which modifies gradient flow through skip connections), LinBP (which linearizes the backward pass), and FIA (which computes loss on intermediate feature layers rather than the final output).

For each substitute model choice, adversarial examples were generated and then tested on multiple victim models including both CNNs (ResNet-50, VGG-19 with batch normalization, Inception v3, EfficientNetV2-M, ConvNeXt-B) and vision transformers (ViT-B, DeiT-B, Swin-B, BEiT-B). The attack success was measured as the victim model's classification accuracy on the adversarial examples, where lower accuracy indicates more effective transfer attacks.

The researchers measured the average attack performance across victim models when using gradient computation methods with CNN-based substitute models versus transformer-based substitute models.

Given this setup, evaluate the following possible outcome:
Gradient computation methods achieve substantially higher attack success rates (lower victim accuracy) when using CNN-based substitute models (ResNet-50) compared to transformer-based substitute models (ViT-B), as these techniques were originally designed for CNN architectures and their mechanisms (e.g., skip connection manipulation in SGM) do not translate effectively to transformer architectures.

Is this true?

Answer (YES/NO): NO